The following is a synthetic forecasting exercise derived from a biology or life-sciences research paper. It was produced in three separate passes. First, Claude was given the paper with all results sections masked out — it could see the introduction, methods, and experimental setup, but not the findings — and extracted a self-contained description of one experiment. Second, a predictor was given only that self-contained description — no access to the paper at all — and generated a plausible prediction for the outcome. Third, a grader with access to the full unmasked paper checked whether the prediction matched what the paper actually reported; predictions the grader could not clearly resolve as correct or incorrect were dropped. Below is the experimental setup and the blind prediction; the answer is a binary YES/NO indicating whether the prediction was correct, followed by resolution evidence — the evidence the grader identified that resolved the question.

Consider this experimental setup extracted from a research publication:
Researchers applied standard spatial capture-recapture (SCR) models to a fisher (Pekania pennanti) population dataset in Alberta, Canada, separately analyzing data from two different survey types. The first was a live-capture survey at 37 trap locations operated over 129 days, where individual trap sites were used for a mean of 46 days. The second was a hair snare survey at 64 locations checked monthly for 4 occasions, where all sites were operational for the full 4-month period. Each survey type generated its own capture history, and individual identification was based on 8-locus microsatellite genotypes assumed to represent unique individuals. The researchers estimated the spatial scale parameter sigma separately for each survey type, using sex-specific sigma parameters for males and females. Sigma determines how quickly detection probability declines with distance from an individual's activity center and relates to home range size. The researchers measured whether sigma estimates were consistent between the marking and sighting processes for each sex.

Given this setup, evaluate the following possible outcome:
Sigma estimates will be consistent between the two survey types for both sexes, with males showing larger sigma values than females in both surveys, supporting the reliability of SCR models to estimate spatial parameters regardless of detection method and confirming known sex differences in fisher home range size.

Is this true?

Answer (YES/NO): NO